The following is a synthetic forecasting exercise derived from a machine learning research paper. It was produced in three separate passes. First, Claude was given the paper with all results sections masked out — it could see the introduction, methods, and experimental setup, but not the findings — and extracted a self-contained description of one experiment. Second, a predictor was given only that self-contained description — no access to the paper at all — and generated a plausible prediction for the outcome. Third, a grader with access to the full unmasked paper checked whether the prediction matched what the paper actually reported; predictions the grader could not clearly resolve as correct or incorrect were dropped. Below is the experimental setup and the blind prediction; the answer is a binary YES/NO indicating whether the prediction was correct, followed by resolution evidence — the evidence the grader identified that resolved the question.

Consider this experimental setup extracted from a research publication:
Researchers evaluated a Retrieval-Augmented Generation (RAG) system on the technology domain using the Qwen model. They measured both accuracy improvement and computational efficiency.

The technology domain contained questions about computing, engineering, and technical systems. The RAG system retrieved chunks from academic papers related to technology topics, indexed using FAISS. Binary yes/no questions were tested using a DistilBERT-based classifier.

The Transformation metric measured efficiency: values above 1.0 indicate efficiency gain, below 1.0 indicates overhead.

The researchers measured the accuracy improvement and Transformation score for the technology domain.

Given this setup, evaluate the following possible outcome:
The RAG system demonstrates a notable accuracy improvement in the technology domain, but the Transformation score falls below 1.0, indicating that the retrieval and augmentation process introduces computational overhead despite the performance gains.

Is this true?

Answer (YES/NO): YES